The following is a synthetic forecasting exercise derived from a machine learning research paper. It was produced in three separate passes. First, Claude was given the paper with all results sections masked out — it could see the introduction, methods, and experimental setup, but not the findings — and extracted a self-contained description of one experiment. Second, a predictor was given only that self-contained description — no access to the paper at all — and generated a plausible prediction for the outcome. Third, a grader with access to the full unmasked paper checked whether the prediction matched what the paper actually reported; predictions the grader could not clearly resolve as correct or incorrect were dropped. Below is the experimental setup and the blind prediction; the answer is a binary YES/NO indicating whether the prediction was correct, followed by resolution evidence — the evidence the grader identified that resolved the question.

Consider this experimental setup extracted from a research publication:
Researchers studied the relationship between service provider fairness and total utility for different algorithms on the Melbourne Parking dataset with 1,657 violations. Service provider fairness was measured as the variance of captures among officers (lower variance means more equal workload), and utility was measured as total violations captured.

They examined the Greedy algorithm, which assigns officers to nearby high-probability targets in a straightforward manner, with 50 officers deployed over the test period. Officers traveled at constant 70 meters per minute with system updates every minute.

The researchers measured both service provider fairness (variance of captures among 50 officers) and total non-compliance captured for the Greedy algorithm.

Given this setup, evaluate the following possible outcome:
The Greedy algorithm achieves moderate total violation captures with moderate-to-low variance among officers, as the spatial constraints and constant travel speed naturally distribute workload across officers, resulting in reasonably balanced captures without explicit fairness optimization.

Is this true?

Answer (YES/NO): NO